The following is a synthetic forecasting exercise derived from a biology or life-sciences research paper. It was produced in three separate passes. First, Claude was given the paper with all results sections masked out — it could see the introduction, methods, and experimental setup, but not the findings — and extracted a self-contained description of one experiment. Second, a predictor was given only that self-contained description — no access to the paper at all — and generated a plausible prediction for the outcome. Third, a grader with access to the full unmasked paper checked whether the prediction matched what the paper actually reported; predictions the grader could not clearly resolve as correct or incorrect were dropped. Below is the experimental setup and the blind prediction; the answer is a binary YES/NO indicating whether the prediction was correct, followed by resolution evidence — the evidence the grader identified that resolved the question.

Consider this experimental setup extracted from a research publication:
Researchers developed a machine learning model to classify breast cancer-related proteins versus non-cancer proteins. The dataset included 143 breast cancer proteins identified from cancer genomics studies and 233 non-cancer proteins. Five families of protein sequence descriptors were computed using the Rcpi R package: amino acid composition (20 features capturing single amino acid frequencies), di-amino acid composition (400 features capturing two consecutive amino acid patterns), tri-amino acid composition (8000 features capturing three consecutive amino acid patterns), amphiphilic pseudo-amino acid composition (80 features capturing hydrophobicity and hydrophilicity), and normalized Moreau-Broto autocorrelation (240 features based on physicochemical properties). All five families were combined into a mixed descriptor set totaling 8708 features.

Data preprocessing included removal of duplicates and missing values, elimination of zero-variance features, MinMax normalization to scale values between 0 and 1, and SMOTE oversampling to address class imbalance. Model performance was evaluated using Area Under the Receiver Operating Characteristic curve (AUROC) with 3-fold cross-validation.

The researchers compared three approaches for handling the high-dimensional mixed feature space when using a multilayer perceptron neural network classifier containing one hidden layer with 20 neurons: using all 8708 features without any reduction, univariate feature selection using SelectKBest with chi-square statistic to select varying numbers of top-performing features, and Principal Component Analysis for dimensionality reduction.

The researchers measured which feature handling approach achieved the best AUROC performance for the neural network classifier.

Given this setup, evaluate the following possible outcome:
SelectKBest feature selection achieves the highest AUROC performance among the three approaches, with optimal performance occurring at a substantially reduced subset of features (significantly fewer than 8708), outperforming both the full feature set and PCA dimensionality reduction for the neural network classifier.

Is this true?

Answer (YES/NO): YES